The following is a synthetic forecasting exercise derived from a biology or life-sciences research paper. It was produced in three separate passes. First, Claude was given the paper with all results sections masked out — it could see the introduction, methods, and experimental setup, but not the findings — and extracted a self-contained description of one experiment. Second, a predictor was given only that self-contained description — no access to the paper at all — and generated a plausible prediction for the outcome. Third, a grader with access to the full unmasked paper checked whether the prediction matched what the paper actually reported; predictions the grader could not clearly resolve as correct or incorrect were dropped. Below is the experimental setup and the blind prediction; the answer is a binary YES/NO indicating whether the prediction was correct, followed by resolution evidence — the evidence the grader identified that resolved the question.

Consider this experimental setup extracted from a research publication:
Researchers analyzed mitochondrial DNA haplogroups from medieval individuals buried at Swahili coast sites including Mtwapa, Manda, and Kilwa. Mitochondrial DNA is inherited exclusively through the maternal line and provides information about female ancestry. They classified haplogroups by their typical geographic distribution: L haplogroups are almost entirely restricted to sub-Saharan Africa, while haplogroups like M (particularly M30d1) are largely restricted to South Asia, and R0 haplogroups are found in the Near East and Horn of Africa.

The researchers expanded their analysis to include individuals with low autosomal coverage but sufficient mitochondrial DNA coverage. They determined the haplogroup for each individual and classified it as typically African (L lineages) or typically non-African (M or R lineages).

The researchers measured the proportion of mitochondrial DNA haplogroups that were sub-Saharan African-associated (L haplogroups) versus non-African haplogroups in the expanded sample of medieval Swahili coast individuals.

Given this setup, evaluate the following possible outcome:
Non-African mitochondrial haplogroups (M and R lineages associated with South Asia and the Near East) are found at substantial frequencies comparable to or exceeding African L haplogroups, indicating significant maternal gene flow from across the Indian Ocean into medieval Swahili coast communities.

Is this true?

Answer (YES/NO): NO